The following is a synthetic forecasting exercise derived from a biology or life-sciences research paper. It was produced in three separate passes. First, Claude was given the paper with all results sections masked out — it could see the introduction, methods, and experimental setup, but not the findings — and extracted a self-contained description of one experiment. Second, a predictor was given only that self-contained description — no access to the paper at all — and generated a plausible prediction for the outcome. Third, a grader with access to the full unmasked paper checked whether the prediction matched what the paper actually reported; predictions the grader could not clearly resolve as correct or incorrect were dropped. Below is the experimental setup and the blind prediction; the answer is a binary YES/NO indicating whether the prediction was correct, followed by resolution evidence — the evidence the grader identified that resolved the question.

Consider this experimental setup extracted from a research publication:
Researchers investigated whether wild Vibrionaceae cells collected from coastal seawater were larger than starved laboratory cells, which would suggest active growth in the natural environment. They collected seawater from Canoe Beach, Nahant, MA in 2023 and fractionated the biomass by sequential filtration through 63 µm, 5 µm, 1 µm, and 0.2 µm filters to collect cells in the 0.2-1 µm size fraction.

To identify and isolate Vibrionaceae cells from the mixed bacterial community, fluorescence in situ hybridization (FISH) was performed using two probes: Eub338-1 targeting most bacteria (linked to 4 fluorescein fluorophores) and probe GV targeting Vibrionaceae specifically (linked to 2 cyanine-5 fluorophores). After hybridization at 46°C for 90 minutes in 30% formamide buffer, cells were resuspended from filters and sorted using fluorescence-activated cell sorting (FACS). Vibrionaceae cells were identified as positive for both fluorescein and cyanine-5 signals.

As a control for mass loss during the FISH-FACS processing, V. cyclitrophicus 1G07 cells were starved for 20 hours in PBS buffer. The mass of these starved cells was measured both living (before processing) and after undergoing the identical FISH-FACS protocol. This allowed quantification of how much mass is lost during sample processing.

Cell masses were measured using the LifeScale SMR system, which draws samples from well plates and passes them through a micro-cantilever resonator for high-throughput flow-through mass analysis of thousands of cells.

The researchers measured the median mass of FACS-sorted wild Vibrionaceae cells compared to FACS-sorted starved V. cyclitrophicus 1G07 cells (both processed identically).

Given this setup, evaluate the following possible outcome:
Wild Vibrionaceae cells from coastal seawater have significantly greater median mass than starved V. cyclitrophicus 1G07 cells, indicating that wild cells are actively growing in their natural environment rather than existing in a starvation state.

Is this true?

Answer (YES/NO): YES